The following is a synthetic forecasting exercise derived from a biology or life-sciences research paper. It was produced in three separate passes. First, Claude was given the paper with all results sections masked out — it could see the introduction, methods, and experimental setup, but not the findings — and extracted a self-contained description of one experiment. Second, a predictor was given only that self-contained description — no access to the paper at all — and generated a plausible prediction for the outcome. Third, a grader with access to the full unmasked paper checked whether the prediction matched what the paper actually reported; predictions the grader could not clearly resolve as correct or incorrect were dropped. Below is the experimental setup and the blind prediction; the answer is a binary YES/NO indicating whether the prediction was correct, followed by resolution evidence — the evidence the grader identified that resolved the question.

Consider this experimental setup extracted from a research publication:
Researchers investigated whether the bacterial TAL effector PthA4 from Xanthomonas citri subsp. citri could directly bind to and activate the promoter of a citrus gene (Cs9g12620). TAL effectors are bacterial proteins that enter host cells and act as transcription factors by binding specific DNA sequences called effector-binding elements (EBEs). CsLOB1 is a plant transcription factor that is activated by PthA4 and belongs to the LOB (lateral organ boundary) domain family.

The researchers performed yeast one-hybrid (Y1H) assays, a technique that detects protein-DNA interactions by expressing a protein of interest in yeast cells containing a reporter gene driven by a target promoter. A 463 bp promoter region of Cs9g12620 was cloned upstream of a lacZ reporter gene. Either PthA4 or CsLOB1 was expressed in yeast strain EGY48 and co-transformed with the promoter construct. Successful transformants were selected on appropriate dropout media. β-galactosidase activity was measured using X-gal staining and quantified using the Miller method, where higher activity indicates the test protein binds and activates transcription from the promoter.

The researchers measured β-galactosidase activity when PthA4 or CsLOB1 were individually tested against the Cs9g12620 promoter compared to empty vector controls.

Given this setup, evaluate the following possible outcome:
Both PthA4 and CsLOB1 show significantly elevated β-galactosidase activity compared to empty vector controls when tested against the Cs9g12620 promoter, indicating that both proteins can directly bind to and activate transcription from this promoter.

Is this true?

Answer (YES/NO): NO